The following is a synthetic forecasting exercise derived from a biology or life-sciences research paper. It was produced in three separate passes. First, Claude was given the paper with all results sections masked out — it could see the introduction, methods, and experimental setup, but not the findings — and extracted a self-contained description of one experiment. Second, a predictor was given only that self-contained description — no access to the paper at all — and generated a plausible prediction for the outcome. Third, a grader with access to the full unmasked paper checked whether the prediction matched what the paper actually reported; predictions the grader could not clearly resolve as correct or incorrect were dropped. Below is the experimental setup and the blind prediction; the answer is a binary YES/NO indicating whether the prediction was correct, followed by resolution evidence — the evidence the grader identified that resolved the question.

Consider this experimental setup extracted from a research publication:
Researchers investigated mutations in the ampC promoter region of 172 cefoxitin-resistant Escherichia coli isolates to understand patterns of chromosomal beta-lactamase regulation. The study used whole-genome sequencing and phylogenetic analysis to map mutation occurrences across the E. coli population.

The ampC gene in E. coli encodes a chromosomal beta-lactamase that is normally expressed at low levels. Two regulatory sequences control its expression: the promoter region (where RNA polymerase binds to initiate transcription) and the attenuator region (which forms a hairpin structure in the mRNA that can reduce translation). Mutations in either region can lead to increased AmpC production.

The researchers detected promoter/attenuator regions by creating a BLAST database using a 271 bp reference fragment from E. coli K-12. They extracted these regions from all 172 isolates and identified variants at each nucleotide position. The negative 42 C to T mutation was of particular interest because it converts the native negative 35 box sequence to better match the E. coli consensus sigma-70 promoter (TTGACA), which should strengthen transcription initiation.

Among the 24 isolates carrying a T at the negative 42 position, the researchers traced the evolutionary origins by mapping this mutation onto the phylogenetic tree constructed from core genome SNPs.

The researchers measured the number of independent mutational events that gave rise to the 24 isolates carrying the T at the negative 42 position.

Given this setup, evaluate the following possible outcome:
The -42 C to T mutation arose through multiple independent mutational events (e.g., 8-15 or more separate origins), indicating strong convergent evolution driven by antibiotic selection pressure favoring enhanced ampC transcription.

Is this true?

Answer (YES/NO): YES